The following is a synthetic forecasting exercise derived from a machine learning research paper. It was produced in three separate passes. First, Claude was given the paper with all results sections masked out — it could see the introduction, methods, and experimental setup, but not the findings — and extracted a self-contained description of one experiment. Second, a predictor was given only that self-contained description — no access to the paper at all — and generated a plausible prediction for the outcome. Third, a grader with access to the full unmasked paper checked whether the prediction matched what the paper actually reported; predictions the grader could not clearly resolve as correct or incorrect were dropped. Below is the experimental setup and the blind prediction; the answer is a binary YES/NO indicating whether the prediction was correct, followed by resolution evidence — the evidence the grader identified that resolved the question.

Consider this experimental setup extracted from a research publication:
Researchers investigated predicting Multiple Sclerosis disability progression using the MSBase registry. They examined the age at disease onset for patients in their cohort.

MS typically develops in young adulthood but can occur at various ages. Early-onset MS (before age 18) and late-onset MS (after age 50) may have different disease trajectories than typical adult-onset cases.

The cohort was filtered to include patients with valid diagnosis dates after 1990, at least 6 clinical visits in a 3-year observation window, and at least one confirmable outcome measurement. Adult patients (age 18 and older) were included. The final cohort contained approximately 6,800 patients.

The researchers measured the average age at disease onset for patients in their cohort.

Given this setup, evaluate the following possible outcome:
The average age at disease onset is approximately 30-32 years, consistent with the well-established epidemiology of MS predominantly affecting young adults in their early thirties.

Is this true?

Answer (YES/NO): YES